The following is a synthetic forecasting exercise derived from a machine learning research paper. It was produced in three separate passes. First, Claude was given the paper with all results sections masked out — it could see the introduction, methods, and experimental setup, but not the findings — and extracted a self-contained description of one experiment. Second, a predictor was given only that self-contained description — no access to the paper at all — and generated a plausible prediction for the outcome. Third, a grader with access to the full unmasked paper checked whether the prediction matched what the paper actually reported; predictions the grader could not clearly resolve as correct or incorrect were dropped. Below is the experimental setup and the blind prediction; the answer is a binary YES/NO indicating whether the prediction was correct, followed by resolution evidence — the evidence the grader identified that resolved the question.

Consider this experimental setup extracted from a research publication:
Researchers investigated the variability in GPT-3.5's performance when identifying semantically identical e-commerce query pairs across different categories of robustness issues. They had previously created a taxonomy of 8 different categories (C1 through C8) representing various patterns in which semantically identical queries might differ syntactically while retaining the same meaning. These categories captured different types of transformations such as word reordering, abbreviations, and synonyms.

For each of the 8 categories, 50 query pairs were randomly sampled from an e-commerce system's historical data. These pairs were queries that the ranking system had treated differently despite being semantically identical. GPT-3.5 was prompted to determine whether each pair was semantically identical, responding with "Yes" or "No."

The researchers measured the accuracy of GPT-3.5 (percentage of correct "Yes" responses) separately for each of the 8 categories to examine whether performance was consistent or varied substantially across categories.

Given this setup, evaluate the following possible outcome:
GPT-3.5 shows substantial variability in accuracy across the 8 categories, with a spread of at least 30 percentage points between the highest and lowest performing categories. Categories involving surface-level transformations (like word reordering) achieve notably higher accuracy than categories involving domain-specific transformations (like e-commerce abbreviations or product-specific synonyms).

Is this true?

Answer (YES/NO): NO